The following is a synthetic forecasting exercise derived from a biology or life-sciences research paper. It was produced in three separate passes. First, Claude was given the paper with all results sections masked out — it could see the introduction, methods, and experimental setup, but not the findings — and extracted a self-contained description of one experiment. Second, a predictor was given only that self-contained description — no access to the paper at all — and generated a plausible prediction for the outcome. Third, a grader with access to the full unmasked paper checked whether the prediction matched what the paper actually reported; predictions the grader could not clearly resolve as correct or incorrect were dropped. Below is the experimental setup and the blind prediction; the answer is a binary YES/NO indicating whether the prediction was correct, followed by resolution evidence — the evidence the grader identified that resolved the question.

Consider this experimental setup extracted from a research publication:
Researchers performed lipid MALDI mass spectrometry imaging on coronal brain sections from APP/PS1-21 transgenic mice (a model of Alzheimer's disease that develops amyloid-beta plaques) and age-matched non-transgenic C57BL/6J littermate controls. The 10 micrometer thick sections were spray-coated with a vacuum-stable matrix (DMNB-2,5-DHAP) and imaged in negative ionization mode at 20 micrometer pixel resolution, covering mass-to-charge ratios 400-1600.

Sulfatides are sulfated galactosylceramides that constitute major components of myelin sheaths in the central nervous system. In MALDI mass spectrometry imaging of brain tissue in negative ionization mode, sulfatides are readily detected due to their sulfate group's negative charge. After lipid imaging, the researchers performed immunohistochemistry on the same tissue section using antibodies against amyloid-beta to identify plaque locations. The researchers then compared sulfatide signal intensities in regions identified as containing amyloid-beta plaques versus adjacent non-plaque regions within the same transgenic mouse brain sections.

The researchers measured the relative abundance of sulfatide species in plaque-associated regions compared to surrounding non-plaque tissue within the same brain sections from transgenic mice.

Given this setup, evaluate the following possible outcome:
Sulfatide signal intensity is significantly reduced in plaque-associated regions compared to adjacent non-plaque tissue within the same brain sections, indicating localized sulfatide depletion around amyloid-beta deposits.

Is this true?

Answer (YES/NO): YES